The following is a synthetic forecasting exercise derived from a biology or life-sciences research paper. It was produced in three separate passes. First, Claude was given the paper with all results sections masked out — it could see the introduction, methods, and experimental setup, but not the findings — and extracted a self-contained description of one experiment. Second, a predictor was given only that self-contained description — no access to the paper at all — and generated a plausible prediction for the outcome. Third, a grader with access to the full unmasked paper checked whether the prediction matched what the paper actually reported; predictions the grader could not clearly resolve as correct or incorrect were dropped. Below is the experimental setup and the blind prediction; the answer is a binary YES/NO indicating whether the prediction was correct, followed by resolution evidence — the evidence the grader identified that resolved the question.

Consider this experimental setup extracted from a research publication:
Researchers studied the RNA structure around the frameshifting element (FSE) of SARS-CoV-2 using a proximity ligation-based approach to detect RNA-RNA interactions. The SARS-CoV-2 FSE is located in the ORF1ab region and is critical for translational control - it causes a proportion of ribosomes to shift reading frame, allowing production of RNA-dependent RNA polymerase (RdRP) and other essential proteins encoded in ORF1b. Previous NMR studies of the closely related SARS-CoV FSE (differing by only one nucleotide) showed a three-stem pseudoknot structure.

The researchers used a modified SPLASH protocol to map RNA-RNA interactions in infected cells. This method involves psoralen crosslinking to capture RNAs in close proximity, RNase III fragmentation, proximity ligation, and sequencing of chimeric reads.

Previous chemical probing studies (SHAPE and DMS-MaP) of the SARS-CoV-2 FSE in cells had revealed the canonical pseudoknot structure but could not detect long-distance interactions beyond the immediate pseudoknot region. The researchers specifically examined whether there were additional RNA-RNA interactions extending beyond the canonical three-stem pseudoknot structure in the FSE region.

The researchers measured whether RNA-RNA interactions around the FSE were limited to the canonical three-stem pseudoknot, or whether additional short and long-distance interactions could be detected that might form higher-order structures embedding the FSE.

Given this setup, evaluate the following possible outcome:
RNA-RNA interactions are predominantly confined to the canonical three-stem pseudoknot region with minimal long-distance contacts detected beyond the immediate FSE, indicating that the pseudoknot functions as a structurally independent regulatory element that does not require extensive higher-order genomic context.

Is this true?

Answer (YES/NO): NO